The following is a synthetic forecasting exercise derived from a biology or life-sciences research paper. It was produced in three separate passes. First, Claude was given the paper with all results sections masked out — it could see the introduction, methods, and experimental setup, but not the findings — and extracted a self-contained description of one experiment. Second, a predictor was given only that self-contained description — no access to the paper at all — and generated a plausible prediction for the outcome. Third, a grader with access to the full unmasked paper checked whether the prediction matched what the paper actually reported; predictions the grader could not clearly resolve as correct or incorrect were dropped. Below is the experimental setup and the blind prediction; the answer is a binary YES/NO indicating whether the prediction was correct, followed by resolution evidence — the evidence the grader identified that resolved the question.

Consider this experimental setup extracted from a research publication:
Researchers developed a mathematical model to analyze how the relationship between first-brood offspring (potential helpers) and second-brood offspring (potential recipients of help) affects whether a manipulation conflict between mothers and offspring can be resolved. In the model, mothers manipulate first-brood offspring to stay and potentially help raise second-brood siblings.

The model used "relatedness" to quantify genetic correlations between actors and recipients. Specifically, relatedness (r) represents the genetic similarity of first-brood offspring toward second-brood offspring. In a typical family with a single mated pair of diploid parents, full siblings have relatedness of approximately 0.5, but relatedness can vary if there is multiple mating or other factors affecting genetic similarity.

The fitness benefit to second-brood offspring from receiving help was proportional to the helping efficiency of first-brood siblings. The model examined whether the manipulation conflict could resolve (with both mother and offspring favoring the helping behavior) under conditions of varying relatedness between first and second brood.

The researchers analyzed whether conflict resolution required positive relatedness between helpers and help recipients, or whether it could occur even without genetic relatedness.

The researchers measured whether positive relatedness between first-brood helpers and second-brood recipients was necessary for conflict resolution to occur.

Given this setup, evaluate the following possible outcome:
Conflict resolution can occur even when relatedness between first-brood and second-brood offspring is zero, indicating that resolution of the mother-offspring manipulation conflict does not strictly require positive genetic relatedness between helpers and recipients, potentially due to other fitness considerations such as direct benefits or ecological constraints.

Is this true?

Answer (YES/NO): NO